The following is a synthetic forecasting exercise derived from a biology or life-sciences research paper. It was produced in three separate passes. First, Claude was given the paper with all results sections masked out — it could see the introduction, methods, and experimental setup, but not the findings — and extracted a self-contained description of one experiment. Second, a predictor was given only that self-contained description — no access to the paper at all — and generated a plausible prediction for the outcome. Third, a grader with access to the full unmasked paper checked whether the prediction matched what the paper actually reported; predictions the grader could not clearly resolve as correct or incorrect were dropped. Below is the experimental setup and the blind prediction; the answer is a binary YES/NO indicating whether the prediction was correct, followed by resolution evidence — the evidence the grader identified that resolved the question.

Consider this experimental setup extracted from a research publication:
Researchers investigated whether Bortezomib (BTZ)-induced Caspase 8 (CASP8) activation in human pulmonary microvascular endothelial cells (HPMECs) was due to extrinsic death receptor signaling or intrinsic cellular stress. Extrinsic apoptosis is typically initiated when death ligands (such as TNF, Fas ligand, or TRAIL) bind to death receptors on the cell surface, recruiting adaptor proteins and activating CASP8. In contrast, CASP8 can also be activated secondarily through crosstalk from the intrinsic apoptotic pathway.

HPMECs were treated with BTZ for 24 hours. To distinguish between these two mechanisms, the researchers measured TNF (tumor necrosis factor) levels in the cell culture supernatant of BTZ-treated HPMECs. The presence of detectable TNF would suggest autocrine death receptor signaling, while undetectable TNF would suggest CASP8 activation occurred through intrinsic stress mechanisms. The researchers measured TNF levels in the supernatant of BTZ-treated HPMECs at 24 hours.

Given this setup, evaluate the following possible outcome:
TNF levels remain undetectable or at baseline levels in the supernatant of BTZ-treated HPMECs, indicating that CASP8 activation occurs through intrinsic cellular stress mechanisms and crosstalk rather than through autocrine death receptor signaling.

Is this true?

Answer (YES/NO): YES